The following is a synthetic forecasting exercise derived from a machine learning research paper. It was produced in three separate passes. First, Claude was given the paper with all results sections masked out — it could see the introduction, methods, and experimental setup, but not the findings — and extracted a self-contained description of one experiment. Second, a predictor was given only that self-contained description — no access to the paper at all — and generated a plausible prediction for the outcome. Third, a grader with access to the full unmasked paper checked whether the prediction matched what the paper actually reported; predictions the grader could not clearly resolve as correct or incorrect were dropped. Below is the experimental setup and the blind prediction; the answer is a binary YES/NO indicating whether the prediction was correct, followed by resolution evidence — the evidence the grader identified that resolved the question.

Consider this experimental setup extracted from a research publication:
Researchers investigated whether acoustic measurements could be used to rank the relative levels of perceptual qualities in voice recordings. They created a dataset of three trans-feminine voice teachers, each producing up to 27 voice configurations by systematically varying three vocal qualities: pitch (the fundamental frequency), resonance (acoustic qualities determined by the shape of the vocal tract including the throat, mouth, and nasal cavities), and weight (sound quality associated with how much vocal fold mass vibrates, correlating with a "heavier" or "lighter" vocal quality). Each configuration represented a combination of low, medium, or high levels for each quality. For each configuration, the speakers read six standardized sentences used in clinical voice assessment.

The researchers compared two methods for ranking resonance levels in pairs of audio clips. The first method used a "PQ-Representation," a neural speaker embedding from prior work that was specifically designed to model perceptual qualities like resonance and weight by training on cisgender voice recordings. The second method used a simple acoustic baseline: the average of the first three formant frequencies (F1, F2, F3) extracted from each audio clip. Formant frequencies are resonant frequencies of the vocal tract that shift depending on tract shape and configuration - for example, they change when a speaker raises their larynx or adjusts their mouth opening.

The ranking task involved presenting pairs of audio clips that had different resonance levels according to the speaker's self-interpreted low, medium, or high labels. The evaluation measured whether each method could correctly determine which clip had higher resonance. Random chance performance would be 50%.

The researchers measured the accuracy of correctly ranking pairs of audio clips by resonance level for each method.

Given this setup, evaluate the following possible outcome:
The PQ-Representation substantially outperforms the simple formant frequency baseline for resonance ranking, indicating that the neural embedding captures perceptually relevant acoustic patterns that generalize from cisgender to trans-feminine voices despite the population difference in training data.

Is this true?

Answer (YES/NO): NO